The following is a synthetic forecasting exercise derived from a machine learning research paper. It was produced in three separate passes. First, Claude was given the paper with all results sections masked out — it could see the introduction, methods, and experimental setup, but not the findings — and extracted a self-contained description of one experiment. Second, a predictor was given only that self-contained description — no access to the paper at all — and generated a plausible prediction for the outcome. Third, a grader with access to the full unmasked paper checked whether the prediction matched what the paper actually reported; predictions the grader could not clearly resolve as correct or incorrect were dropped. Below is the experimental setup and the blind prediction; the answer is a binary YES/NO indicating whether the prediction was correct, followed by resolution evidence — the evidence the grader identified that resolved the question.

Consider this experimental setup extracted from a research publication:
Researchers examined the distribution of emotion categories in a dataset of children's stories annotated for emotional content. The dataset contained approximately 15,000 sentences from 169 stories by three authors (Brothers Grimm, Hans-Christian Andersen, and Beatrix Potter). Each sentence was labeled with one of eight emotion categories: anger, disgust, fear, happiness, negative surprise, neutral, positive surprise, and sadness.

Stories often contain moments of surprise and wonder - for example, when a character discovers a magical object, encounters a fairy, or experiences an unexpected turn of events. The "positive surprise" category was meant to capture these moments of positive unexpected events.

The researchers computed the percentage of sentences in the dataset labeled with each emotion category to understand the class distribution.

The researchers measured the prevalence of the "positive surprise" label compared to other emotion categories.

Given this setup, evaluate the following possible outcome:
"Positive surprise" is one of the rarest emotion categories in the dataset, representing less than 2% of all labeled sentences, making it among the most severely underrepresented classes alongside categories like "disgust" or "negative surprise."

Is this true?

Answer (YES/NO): YES